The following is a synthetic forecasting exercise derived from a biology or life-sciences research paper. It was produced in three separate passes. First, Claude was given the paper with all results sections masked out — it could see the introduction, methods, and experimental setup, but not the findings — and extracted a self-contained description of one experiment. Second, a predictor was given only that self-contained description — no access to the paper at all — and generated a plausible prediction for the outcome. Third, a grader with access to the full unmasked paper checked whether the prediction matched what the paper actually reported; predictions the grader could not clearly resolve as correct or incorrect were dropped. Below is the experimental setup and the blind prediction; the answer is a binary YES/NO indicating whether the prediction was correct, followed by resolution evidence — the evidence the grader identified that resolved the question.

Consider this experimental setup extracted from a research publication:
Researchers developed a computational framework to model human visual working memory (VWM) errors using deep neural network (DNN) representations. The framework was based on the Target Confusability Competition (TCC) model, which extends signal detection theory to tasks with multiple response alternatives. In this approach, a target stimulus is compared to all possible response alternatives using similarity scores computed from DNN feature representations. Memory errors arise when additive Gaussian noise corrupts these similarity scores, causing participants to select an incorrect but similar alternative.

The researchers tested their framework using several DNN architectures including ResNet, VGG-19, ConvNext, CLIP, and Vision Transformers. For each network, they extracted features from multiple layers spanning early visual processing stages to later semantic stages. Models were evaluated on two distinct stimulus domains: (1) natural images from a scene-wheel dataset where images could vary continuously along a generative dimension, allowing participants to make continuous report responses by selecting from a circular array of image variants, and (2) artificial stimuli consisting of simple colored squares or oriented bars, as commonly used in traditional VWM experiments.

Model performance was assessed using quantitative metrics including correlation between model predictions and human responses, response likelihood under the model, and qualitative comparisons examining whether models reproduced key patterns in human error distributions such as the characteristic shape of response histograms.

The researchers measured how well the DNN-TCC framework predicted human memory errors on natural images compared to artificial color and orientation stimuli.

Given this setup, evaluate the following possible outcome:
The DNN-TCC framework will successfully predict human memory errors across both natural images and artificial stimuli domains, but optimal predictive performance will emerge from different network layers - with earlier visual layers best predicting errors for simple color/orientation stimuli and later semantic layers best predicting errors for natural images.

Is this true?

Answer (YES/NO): NO